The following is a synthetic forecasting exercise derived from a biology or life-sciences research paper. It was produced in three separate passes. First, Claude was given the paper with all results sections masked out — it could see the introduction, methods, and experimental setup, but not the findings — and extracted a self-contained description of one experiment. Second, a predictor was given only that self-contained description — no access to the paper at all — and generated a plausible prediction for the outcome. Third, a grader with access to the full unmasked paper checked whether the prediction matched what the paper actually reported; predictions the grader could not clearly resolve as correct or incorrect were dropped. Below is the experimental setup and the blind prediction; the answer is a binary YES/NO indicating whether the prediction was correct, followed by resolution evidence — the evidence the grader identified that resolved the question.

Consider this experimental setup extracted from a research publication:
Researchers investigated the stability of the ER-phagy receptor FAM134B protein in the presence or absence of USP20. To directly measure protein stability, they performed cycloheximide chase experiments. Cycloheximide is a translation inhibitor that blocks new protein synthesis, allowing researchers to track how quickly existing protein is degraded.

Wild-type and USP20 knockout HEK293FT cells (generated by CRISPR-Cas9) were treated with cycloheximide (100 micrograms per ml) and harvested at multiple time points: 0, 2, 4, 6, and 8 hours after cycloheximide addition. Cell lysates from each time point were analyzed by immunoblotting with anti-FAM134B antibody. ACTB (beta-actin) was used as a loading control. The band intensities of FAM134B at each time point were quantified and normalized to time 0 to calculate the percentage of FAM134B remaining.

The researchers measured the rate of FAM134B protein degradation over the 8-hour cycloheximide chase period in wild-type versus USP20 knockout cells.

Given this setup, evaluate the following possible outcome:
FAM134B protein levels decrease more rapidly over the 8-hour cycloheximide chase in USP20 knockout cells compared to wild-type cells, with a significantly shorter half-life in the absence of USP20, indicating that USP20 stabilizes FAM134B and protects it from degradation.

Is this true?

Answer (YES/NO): YES